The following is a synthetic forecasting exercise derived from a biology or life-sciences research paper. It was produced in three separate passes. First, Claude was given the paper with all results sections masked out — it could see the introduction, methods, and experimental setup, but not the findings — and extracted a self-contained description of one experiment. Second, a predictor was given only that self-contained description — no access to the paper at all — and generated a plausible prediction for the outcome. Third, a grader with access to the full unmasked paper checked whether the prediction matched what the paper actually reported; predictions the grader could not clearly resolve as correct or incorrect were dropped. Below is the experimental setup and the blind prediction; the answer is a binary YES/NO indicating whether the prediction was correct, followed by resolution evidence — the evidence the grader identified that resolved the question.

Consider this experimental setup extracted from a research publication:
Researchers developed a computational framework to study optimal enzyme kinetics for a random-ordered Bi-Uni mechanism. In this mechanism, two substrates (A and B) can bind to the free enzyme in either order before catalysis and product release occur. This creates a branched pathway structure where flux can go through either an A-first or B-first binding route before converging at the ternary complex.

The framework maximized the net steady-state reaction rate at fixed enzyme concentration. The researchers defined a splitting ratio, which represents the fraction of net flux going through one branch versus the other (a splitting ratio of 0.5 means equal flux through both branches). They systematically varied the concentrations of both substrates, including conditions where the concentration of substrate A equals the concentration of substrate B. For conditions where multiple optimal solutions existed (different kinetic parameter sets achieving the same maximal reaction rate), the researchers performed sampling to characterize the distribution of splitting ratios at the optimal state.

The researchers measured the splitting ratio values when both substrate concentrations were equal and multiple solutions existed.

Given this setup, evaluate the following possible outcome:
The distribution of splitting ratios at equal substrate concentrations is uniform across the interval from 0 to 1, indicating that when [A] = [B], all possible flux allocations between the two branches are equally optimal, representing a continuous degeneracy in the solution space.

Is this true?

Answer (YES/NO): NO